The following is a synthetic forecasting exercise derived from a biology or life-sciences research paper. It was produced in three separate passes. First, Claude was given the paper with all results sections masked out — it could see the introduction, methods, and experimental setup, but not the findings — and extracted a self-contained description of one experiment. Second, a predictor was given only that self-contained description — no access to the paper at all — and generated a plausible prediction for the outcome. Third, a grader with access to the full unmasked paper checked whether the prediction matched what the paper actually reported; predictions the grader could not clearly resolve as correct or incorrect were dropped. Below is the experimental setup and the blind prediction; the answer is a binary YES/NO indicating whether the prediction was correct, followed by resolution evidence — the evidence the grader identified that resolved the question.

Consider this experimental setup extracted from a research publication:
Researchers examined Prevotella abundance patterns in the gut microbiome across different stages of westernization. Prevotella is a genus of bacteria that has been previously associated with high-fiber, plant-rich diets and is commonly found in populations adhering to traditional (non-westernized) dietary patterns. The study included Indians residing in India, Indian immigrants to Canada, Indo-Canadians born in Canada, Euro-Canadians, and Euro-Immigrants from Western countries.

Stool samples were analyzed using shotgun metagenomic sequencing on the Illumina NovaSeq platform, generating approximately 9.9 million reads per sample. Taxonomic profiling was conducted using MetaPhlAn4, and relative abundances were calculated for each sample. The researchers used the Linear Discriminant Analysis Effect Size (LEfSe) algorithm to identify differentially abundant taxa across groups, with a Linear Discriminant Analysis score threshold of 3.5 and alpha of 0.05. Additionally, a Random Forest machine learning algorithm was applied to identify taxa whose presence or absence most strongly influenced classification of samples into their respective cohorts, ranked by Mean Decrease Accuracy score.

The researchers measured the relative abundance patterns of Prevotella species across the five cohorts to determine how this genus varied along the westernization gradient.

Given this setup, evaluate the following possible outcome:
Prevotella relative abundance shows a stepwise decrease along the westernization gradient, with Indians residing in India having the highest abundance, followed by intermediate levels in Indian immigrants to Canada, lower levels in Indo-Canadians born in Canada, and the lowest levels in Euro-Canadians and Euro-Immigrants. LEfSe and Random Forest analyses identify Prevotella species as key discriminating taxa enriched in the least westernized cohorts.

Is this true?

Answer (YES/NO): YES